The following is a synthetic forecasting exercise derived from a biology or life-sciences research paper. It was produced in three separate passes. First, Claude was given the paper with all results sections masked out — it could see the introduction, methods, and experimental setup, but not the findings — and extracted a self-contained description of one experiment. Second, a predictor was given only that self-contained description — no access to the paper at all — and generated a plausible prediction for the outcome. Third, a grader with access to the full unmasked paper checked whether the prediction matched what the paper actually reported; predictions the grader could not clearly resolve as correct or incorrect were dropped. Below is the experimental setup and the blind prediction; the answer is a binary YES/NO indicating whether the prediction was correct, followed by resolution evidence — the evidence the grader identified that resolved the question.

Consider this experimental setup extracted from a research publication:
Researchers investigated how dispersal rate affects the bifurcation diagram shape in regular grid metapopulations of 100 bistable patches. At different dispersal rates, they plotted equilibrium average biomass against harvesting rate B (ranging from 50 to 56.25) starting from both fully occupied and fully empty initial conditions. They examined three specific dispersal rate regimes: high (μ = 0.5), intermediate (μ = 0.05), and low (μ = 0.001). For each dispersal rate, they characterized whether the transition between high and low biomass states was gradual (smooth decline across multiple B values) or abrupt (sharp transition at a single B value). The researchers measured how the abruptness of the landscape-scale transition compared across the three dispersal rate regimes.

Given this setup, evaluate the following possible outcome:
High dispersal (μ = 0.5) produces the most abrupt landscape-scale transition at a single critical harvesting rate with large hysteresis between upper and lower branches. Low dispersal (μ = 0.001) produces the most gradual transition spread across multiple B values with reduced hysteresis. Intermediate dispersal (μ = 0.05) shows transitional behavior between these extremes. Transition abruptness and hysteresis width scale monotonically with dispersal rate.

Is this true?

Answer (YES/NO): NO